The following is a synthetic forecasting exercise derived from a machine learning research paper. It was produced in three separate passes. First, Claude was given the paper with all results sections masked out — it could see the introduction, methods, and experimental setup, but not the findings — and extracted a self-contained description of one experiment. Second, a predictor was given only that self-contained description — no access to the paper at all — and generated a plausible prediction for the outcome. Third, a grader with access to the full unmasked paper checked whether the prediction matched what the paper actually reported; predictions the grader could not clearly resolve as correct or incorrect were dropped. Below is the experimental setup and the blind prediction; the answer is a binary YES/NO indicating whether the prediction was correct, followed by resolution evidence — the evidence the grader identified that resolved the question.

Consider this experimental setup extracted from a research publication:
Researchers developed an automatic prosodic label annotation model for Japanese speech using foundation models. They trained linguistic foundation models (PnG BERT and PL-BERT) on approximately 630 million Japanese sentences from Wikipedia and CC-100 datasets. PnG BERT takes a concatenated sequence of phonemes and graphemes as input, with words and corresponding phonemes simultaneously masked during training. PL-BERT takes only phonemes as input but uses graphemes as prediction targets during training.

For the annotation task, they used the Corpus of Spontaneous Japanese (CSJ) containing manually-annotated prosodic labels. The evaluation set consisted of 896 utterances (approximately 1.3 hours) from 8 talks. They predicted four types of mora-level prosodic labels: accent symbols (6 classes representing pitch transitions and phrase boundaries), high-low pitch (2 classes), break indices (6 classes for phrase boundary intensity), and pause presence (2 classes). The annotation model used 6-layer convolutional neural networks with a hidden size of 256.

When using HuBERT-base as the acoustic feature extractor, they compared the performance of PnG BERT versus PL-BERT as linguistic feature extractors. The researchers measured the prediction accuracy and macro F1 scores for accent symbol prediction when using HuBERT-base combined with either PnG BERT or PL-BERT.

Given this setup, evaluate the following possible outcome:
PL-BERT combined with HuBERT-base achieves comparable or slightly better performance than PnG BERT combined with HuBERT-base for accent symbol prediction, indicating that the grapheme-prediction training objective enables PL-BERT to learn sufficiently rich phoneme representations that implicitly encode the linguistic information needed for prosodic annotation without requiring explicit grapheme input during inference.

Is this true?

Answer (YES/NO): NO